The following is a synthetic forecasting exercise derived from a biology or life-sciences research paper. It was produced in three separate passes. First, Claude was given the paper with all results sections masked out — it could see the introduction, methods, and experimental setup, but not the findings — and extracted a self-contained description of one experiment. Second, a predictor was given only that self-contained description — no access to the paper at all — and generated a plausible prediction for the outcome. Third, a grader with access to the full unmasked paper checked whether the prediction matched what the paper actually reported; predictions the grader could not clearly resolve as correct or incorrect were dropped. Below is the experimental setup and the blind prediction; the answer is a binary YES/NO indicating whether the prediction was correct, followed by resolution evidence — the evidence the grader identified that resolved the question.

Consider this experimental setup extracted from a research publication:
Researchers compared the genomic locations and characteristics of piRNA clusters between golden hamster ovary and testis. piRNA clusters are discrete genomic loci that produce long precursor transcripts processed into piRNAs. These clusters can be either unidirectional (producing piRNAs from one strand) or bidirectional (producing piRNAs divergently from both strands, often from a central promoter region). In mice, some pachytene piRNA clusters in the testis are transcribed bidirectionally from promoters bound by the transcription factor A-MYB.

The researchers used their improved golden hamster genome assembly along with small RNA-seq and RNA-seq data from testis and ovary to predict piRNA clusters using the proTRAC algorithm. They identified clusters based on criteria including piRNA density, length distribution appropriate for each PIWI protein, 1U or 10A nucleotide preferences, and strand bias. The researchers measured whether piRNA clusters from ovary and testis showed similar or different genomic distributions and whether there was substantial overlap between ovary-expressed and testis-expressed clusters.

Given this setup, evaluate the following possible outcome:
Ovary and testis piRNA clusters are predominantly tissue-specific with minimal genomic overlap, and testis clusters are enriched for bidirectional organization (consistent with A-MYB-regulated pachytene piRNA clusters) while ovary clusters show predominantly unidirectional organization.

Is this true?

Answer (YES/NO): YES